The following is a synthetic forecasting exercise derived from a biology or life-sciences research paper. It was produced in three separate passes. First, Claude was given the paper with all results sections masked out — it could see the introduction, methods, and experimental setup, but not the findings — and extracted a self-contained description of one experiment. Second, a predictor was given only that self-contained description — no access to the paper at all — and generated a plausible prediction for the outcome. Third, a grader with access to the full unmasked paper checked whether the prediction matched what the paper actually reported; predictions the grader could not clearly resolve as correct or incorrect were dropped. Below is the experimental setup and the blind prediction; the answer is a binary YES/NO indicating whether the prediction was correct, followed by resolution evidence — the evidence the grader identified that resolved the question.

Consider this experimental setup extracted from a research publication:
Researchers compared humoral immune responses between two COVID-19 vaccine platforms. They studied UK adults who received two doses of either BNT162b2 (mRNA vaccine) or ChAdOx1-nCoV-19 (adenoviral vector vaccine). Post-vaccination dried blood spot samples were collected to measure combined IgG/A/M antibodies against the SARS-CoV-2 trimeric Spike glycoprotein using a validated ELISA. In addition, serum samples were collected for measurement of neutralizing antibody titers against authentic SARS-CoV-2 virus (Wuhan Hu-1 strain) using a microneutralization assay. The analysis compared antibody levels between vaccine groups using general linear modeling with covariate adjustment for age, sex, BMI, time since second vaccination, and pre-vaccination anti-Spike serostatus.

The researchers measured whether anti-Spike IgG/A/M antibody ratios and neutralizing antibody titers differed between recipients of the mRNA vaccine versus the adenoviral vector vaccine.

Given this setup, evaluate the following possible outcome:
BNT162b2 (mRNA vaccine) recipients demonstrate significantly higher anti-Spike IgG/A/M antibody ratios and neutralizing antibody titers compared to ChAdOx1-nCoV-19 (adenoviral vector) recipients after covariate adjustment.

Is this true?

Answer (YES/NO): YES